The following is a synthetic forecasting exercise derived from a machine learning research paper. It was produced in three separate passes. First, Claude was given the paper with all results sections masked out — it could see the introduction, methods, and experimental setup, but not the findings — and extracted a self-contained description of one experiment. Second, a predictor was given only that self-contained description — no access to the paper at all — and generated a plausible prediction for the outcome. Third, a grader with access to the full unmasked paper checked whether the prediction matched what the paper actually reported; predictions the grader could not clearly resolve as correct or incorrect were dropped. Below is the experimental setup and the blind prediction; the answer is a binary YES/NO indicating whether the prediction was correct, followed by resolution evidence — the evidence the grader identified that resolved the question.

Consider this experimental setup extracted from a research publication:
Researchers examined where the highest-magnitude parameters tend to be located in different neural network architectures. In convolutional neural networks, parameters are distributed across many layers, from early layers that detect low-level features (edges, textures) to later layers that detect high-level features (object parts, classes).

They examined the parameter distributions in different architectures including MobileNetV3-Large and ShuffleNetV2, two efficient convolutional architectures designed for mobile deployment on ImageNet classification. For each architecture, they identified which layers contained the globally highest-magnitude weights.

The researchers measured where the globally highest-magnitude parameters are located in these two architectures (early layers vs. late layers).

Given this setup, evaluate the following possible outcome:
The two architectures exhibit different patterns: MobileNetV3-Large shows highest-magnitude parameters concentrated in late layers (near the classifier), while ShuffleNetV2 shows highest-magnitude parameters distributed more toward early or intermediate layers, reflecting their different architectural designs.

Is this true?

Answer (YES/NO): NO